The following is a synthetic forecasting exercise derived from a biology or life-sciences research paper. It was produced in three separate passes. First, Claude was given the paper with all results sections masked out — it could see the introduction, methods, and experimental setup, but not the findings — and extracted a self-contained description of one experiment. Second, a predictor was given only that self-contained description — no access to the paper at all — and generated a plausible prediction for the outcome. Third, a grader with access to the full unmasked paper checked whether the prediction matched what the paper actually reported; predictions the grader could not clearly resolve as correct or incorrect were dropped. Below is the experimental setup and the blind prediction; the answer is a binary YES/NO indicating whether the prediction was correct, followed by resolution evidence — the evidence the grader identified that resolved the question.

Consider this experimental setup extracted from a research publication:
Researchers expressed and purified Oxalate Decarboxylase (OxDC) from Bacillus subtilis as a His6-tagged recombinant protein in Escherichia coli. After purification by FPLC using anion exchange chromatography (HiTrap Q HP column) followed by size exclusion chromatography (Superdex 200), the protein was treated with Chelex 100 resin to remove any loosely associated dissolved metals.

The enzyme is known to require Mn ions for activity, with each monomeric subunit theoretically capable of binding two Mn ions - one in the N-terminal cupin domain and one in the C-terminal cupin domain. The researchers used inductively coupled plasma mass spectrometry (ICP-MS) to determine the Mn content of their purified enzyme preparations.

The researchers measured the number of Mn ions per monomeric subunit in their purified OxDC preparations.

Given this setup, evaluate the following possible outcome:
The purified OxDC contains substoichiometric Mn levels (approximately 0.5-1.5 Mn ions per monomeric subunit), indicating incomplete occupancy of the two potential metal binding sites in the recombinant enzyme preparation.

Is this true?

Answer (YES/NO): NO